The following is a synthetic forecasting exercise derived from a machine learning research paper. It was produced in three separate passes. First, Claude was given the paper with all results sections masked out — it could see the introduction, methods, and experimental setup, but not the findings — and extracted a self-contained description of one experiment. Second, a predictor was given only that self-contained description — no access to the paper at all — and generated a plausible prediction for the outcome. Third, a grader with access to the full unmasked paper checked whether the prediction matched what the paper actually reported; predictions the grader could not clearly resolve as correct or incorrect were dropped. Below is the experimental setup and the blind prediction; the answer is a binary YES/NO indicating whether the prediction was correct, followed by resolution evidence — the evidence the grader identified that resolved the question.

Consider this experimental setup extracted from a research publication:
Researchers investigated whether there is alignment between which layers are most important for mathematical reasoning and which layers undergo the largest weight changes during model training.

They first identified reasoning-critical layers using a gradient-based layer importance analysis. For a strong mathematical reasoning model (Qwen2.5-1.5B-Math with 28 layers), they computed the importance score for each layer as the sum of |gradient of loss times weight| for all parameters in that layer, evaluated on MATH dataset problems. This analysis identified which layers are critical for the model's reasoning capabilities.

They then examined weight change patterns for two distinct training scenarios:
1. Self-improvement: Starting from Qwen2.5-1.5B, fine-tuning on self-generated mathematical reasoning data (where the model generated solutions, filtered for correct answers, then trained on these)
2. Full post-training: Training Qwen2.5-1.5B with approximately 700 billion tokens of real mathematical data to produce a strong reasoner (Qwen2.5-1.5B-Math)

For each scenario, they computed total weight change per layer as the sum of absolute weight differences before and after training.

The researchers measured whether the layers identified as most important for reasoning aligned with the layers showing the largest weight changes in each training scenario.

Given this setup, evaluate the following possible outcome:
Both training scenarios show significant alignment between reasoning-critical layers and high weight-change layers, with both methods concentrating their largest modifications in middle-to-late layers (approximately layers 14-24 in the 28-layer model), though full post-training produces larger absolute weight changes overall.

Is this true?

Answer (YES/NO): NO